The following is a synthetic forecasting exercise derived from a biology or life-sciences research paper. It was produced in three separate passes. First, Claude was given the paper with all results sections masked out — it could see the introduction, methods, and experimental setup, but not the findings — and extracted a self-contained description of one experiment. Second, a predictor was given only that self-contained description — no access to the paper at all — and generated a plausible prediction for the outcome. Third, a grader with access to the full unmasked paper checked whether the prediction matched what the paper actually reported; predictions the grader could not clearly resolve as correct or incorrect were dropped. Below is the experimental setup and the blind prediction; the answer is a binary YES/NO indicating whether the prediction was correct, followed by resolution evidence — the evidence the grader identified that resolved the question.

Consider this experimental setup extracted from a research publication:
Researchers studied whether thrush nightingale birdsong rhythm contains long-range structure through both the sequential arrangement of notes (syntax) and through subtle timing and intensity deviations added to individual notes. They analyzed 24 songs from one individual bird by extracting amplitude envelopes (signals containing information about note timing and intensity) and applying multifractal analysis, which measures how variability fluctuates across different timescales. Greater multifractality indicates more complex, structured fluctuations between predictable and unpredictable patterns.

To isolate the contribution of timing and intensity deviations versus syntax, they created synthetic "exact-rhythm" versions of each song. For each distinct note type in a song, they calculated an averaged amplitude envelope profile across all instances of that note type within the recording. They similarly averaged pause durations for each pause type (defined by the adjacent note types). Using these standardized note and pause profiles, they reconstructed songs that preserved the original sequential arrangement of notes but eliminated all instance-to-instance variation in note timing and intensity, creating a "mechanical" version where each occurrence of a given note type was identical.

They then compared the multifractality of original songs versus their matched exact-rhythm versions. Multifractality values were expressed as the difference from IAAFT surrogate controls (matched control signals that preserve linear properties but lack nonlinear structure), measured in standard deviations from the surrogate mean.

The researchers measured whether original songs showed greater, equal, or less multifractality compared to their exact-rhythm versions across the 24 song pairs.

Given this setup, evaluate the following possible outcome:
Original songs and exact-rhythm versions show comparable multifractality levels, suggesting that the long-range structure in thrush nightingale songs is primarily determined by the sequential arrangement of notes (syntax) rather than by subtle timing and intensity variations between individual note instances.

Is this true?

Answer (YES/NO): NO